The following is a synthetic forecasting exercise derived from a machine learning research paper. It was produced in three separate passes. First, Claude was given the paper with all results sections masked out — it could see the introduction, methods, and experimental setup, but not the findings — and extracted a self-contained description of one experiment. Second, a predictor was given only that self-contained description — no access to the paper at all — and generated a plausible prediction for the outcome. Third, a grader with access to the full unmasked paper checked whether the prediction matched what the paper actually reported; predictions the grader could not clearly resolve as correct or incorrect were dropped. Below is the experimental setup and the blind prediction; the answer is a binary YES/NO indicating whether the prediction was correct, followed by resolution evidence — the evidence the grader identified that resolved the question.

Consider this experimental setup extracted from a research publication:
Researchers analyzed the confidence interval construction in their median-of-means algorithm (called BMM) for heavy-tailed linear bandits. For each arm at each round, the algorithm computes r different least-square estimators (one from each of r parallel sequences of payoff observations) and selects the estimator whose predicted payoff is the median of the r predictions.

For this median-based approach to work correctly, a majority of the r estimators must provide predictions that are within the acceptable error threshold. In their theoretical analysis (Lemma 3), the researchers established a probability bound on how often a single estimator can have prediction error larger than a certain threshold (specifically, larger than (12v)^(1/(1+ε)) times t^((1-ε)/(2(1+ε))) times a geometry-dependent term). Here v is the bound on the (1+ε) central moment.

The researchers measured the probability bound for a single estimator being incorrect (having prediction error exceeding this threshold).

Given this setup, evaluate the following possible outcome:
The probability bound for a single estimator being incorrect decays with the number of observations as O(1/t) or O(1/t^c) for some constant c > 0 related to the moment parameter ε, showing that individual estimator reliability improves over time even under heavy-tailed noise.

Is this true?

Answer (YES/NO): NO